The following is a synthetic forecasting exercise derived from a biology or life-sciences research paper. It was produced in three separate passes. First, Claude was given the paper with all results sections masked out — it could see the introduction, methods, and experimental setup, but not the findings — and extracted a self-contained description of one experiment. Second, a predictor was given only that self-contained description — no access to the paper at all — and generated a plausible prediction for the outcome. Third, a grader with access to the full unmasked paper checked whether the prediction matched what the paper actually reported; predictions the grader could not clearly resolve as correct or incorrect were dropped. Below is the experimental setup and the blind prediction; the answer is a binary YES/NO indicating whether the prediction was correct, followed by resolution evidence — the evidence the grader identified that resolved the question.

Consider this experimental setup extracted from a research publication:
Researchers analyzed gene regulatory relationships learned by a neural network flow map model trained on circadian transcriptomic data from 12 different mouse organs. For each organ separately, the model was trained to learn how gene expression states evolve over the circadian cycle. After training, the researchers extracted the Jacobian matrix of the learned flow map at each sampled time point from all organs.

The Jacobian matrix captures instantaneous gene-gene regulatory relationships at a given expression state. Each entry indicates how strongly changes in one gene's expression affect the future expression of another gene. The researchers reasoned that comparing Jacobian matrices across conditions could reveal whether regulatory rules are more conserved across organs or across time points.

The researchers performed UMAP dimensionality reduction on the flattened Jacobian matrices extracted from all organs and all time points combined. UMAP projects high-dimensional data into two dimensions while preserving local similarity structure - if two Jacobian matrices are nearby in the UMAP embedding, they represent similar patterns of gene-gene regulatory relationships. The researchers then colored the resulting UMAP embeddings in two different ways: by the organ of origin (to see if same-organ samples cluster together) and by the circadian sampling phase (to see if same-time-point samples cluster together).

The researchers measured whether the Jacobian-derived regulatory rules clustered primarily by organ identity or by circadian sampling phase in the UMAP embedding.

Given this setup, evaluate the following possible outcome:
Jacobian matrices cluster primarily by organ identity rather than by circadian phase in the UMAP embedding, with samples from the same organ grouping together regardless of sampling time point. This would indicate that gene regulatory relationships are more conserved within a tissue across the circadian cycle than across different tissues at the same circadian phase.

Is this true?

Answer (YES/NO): NO